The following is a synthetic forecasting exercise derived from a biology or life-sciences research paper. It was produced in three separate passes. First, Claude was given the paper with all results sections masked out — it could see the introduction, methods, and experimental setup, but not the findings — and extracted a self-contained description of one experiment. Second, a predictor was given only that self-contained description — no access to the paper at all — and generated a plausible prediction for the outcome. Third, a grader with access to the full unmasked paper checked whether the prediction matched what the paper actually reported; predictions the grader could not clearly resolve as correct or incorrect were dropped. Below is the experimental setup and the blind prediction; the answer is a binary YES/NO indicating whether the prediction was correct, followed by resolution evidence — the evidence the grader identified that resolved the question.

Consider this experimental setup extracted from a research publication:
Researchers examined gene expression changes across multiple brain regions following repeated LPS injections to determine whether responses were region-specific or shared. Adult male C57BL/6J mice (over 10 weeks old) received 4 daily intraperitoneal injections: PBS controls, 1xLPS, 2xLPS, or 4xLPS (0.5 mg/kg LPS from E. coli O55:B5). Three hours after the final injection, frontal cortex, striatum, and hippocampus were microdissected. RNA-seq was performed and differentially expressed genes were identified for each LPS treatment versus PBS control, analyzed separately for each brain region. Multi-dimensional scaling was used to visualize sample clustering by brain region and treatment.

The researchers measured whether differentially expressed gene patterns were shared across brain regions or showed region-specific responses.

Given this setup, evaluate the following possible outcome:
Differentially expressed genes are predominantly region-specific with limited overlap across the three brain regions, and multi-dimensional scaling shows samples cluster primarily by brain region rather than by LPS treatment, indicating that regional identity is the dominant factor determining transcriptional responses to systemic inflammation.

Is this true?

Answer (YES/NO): NO